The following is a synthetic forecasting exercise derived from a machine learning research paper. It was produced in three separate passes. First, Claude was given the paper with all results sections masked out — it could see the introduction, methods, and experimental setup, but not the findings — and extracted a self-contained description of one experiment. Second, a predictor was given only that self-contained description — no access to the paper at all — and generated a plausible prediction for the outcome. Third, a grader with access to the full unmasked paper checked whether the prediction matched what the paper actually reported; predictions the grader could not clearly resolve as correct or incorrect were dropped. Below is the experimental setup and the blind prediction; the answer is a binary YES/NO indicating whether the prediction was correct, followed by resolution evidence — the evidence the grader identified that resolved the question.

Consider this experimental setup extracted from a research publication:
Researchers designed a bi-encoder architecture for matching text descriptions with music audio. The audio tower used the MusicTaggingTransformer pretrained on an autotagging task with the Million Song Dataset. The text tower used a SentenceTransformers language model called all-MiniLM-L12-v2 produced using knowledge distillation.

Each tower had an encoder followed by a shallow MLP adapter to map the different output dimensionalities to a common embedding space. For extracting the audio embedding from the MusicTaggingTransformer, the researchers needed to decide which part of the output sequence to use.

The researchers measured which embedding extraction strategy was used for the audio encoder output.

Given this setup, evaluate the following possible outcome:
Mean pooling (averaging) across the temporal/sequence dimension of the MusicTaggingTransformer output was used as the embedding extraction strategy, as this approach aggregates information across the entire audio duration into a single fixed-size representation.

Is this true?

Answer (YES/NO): NO